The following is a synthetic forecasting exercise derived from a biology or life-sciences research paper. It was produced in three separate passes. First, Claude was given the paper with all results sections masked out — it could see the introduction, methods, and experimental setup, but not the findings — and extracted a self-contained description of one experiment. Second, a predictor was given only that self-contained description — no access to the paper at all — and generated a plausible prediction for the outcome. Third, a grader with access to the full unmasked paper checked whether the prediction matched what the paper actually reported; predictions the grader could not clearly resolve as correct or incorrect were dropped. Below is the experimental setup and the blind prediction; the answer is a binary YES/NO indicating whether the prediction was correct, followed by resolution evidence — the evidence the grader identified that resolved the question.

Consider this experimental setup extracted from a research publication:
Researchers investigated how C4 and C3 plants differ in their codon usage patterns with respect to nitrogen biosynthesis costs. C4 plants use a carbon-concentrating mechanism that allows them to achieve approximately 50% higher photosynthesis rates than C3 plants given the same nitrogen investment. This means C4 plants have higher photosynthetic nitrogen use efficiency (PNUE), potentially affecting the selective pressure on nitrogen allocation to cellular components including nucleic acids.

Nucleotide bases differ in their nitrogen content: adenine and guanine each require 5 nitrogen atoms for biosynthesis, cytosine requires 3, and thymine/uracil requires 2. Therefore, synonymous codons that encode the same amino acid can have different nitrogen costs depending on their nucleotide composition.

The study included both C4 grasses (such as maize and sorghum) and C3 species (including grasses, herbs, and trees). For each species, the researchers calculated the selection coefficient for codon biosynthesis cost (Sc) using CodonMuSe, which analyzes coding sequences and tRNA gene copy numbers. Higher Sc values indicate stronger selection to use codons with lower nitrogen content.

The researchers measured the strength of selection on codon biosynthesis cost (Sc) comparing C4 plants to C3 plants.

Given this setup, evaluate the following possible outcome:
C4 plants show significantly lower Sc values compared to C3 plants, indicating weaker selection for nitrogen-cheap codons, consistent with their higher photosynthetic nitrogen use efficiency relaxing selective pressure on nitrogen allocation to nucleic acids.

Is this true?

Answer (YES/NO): NO